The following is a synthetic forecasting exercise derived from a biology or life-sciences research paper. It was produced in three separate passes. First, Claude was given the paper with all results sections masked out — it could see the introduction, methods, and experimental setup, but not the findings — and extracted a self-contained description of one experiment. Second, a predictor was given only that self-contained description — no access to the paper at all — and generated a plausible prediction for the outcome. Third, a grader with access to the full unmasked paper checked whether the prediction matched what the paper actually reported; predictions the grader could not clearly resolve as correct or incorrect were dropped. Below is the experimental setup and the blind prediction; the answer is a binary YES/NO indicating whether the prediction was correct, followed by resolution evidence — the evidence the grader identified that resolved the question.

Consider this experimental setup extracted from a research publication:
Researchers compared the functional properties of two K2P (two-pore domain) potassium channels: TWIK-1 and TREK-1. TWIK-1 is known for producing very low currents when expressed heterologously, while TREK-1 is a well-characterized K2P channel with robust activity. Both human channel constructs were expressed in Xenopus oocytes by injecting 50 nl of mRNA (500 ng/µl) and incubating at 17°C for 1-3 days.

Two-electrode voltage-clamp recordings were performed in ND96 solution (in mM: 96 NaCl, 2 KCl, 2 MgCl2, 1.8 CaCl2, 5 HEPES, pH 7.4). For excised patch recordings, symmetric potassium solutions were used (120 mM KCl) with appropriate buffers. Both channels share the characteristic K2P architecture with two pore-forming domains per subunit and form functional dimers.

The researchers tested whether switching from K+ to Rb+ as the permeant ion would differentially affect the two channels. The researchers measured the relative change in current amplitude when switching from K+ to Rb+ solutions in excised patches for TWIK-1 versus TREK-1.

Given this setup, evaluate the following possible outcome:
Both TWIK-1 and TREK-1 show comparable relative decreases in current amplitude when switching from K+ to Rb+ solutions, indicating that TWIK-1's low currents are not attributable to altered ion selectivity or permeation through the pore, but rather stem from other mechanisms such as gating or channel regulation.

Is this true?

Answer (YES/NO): NO